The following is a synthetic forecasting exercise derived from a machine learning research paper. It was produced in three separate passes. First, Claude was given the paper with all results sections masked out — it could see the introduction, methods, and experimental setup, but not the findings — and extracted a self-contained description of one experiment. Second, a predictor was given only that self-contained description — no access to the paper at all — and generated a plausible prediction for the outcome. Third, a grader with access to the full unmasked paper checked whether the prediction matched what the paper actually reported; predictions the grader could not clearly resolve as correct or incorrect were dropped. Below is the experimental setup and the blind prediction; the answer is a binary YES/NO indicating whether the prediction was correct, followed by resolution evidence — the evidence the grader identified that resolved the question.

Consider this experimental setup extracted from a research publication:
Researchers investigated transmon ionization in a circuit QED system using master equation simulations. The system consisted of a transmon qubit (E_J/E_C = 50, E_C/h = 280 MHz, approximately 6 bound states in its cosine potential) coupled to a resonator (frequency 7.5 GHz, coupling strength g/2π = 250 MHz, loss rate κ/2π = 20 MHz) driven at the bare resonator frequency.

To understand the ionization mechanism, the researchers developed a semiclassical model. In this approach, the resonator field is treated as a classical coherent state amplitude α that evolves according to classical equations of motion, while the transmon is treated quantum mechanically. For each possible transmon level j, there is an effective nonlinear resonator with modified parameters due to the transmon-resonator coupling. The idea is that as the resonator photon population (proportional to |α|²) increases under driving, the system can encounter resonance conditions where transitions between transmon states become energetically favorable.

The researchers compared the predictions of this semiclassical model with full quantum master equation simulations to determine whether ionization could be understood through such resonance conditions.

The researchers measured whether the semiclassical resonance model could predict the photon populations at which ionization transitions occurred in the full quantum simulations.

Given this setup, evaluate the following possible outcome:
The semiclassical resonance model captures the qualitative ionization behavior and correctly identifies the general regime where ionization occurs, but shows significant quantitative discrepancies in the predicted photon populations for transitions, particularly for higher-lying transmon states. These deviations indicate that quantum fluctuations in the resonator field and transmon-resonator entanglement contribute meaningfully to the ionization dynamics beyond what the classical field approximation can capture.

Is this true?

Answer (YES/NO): NO